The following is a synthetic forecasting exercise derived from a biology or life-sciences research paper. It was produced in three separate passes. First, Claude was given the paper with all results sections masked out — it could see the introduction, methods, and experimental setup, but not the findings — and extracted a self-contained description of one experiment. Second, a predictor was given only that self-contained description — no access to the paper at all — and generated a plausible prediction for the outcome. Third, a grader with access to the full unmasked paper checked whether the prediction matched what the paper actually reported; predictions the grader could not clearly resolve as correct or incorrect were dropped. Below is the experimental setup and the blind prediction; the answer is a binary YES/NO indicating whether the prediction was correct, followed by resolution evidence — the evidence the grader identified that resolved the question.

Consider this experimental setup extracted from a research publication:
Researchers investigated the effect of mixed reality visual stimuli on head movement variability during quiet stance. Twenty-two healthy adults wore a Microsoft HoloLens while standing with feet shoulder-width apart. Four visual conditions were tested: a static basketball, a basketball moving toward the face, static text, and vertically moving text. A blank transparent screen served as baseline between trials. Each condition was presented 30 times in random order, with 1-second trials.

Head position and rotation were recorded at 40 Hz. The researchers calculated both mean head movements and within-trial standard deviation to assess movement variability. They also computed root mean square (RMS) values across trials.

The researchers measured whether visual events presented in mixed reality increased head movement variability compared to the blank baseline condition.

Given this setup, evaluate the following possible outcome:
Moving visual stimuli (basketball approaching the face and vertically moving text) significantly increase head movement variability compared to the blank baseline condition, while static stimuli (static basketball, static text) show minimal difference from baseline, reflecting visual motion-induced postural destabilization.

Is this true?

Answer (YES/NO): NO